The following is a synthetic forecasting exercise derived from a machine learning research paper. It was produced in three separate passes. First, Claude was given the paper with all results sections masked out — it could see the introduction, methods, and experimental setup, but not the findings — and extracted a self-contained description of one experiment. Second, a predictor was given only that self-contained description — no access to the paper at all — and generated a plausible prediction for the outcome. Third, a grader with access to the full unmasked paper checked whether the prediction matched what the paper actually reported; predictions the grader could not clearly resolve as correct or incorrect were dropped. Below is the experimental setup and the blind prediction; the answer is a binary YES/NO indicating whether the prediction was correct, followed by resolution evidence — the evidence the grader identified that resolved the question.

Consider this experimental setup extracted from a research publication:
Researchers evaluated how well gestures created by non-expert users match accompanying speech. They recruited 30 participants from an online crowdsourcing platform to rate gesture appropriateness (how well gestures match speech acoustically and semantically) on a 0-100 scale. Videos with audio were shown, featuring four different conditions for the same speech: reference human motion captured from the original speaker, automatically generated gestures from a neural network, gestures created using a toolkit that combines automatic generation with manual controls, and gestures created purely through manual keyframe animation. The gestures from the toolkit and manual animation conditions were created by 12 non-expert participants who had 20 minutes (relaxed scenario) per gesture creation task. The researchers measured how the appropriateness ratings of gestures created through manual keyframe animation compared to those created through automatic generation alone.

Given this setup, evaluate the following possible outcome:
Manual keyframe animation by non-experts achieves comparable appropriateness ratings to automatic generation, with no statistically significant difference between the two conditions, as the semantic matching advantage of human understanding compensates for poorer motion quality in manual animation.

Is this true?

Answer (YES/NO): NO